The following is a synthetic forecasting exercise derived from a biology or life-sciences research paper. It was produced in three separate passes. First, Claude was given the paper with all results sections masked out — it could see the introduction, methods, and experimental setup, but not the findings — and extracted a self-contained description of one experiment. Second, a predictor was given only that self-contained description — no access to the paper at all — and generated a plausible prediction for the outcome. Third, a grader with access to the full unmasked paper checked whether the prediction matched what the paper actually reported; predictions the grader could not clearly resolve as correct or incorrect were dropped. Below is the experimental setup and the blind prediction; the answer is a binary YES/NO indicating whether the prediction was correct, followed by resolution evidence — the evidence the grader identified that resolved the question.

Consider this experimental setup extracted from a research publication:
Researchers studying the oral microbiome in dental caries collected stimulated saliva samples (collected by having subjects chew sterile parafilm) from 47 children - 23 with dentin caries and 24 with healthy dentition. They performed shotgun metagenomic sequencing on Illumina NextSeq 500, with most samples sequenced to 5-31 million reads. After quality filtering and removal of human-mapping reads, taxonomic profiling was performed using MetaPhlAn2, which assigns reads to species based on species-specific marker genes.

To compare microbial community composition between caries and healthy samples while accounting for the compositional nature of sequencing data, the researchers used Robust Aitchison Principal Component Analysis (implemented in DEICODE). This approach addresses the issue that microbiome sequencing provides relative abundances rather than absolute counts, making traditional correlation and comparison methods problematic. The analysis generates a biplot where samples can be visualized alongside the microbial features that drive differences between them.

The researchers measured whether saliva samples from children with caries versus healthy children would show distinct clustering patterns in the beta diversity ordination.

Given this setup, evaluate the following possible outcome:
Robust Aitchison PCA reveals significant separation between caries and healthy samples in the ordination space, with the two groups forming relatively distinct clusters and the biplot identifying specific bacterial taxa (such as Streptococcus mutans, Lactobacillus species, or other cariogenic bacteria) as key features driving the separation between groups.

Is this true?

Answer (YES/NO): NO